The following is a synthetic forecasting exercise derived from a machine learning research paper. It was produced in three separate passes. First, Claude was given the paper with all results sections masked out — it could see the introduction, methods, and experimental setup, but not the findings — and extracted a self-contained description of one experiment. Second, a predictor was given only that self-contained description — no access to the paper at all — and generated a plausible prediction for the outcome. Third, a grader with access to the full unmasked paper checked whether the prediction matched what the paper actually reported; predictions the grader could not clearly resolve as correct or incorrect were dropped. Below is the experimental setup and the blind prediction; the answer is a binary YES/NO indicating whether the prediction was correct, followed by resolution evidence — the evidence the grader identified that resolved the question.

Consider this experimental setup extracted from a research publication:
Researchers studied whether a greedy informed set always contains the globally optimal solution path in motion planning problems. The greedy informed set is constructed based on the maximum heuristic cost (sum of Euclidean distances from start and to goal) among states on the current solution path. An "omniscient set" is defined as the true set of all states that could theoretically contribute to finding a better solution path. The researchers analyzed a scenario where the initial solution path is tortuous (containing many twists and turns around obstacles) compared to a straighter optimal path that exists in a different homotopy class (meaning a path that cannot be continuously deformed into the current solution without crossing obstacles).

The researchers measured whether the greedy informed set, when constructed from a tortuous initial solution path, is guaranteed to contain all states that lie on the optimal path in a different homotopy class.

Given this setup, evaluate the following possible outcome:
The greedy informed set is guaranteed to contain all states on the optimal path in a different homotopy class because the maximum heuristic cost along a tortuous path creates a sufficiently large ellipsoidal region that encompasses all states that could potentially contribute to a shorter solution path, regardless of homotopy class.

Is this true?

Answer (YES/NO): NO